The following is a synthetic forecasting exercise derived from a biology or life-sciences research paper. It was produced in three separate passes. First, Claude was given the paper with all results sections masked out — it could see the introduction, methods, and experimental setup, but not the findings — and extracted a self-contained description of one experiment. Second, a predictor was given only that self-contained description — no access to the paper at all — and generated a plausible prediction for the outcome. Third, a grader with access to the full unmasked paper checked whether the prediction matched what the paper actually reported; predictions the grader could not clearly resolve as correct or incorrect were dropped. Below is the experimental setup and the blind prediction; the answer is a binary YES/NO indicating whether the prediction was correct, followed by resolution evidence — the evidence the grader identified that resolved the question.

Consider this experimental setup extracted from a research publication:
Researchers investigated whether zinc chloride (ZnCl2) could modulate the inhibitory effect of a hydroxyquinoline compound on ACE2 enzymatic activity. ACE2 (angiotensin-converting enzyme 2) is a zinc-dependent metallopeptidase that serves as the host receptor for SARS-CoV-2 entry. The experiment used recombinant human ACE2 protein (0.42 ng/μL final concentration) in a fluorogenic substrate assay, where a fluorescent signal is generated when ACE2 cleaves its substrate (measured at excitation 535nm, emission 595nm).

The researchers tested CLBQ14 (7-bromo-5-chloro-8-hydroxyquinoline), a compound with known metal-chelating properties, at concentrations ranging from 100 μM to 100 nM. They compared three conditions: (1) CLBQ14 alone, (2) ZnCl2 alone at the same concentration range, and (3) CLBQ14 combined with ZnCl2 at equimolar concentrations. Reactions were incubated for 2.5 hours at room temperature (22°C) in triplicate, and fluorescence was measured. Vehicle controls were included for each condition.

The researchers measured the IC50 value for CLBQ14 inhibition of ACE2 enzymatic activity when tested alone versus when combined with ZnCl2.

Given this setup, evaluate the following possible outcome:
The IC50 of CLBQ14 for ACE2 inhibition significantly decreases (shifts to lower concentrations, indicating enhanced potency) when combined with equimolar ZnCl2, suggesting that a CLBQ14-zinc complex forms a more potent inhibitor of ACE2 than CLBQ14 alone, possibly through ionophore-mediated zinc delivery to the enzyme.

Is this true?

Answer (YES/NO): NO